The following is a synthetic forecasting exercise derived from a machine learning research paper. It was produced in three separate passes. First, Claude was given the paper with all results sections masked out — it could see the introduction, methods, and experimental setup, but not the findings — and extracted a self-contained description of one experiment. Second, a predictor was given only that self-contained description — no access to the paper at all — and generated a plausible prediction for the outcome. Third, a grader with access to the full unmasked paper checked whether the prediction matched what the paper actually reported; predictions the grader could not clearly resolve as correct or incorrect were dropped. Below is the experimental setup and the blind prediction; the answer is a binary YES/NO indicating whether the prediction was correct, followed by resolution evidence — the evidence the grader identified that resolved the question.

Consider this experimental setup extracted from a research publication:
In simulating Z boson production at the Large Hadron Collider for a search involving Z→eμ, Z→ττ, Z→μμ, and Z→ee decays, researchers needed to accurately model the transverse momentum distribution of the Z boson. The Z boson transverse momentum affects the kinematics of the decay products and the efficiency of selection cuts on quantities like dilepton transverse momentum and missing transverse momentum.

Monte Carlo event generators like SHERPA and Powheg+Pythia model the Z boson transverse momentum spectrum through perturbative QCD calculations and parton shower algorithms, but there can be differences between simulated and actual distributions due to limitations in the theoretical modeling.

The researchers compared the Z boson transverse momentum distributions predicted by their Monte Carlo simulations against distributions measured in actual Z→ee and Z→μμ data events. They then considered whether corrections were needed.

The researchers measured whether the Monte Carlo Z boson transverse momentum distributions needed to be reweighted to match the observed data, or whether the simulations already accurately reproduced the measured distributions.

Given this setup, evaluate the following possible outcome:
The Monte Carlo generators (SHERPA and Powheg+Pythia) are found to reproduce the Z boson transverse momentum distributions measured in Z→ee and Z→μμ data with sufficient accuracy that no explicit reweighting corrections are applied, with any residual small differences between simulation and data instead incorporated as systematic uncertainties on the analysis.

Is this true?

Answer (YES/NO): NO